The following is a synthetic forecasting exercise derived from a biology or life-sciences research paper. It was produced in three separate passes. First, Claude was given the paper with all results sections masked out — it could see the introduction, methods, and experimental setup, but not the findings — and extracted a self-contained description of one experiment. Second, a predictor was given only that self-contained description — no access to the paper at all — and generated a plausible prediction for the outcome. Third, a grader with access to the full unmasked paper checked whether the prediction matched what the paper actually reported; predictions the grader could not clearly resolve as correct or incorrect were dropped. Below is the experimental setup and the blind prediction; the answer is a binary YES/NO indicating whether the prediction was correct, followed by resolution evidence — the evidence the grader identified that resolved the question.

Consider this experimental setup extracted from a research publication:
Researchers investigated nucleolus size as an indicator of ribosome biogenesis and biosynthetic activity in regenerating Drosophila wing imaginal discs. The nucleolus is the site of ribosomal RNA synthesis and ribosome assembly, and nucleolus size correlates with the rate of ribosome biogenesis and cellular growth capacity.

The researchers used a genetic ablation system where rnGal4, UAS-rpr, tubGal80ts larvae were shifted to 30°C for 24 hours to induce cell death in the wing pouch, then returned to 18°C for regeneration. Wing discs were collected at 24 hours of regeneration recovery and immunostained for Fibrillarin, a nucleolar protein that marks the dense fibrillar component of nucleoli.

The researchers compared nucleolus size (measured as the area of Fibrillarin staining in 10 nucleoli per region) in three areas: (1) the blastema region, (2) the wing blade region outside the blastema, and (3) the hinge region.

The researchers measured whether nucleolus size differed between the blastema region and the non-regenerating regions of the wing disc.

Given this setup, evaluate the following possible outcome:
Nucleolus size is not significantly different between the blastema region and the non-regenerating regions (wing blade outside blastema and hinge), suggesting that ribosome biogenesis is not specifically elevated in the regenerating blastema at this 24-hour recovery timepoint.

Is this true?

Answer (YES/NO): NO